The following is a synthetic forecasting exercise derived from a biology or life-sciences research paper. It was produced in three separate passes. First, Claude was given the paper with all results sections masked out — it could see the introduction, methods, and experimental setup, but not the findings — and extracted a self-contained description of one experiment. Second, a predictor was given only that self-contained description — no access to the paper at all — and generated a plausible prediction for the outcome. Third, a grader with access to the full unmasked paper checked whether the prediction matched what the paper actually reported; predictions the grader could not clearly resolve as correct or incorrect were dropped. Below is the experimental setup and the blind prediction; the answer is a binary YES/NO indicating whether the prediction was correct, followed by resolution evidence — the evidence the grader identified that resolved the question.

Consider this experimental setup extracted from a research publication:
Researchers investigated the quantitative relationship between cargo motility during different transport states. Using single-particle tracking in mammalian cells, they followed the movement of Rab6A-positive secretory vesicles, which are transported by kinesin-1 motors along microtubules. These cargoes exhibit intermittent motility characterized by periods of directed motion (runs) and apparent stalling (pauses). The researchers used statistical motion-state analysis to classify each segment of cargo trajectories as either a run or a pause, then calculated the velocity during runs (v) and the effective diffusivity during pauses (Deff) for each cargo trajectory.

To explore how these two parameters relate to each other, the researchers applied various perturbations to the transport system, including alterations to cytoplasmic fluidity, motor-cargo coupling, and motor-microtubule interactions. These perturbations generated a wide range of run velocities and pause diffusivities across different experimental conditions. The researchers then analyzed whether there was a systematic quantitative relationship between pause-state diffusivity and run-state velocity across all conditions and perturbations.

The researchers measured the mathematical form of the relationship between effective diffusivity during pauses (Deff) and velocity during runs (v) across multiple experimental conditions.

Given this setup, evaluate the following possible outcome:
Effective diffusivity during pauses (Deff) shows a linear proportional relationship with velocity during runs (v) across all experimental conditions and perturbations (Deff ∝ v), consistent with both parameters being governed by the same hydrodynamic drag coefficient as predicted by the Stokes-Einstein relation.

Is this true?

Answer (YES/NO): NO